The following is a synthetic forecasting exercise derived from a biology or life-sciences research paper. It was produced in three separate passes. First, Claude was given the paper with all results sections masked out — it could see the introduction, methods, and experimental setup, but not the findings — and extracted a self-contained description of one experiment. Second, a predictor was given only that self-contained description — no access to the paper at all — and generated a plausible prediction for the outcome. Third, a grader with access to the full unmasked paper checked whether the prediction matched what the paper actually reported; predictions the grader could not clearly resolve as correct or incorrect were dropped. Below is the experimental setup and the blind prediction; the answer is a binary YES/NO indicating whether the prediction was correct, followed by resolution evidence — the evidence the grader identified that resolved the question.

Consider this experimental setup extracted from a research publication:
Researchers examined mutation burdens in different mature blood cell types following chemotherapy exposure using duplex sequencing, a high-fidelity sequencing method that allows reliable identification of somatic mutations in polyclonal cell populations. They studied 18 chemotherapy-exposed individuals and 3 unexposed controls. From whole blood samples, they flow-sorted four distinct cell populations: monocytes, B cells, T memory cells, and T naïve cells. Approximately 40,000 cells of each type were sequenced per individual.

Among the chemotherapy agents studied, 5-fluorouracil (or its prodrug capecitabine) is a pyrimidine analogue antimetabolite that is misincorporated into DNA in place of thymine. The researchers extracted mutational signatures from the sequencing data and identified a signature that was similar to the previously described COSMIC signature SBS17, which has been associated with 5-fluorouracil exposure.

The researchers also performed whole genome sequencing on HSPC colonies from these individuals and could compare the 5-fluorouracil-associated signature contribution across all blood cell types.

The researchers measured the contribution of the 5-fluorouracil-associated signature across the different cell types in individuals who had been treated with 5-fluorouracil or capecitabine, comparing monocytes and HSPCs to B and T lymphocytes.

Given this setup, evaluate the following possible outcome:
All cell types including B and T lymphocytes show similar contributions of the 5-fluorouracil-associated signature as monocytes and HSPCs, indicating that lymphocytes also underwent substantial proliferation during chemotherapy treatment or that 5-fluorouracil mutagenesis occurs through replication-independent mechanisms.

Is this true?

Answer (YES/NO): NO